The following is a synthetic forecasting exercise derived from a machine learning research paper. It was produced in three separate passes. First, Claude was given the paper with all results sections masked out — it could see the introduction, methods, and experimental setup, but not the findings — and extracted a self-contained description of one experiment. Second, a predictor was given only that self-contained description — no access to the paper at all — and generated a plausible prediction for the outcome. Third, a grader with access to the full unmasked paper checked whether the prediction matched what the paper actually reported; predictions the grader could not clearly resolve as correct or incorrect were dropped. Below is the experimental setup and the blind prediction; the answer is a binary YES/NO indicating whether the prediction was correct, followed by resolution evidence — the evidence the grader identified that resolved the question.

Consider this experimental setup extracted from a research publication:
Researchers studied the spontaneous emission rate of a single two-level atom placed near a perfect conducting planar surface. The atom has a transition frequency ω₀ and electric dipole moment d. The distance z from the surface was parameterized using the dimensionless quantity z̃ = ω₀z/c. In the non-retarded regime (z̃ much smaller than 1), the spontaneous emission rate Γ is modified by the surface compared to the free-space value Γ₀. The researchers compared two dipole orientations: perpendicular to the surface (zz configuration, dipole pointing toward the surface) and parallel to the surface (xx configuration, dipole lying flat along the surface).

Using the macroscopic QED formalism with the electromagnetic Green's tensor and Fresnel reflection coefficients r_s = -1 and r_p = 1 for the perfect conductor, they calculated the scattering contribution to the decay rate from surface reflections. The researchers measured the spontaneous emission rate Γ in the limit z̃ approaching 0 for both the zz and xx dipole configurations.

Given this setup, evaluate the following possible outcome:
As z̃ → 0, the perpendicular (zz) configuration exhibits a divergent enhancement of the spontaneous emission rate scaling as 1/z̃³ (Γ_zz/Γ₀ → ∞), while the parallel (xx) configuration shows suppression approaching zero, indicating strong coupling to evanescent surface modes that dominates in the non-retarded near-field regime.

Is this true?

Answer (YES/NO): NO